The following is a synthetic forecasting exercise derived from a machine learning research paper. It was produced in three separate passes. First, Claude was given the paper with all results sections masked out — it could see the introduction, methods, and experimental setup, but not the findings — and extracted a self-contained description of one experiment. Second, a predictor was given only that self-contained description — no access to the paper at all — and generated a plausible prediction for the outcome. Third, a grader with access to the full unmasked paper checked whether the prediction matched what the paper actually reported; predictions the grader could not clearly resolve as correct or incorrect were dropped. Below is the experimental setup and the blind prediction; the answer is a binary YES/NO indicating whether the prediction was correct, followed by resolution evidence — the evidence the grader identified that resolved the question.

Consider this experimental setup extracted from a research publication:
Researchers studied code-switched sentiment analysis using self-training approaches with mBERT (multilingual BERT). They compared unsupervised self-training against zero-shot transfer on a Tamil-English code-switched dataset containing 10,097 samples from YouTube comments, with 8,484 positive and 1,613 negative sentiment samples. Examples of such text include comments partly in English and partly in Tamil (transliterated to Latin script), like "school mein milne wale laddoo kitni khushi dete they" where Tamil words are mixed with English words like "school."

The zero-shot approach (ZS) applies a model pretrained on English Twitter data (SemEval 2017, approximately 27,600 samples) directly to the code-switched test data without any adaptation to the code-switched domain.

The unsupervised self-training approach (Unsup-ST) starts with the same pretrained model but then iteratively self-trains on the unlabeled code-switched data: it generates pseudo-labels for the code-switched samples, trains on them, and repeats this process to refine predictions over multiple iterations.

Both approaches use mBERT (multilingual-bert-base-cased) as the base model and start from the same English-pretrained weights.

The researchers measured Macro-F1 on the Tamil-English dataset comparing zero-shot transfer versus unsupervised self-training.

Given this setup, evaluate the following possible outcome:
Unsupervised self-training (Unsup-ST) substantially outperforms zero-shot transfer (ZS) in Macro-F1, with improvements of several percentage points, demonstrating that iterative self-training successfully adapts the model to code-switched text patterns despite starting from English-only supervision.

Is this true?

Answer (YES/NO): NO